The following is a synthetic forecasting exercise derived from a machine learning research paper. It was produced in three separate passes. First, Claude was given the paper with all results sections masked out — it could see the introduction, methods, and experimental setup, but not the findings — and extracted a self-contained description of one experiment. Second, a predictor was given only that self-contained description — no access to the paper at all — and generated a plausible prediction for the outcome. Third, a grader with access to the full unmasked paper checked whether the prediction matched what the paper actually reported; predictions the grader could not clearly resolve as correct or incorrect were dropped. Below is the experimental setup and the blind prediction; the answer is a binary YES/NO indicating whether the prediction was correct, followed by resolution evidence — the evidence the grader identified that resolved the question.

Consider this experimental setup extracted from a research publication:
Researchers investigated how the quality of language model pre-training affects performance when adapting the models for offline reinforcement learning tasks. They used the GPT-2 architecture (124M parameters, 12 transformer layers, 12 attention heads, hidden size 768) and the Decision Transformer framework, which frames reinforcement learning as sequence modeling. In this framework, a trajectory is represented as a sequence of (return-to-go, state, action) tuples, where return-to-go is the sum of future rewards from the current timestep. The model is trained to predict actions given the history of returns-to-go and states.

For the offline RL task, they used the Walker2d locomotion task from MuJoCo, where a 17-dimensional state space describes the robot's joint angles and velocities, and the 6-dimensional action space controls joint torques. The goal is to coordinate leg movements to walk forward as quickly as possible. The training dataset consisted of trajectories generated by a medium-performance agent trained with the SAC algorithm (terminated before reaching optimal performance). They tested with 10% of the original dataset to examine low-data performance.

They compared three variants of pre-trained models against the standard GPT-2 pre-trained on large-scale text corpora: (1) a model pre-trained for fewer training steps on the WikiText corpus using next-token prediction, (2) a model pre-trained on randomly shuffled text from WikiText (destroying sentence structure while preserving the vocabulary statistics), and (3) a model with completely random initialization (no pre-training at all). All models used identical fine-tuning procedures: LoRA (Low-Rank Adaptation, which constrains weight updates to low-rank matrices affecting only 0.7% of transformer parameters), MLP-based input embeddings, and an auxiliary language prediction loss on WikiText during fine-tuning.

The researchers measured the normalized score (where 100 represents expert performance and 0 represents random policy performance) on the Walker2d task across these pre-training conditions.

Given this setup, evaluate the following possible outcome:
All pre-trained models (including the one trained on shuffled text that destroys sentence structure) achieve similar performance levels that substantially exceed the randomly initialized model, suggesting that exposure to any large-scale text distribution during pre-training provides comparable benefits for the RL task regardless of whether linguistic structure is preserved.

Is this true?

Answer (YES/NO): NO